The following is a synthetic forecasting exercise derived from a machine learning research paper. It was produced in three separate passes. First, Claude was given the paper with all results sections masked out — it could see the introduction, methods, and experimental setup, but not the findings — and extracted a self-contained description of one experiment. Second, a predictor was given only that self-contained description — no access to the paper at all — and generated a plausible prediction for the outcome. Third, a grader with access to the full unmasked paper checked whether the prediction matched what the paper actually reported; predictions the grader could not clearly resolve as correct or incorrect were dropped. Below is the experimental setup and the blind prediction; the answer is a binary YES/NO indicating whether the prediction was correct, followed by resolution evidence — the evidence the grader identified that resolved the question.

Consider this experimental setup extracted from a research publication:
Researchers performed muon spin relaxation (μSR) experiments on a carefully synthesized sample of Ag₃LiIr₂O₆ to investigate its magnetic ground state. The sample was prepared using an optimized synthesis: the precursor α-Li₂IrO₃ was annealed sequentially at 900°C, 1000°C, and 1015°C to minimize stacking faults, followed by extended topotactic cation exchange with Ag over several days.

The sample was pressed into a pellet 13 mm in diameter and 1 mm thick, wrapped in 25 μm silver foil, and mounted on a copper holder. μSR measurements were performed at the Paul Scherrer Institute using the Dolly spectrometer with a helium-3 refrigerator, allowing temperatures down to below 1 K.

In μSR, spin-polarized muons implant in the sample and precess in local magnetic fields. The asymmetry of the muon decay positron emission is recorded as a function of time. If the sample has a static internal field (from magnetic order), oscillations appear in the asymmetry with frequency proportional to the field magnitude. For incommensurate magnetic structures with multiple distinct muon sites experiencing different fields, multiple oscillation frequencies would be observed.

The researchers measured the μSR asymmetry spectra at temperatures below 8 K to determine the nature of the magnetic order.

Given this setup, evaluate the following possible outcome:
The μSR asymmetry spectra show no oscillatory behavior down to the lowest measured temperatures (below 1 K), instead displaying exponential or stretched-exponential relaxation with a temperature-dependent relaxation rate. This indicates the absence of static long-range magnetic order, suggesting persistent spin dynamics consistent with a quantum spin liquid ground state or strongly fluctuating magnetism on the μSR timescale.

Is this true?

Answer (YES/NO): NO